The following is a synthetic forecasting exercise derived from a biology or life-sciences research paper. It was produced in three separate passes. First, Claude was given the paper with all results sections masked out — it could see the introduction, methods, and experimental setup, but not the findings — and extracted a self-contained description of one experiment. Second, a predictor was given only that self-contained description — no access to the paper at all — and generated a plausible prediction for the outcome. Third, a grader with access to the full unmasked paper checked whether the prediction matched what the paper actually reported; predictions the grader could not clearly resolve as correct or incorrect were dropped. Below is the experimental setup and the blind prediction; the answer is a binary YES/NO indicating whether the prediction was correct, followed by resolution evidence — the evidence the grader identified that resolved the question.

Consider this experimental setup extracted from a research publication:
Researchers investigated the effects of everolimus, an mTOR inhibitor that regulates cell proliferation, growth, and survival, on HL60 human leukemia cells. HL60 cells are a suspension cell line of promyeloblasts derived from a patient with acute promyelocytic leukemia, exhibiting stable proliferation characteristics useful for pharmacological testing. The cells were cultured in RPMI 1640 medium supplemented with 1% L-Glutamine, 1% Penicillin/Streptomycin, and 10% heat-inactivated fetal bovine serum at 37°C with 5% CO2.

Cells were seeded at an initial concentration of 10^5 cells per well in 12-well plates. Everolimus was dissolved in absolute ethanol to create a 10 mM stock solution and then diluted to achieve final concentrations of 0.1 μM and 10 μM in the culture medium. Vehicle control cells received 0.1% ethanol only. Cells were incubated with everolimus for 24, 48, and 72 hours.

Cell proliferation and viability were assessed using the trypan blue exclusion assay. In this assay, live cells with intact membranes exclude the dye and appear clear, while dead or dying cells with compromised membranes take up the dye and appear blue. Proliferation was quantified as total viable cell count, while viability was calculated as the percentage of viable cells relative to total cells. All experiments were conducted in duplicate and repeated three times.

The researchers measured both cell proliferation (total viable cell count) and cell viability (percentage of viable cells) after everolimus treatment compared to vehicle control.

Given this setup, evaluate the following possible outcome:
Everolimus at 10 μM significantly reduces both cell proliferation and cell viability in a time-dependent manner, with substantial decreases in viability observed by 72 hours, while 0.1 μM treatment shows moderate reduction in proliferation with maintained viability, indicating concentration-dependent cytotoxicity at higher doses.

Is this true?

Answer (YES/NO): NO